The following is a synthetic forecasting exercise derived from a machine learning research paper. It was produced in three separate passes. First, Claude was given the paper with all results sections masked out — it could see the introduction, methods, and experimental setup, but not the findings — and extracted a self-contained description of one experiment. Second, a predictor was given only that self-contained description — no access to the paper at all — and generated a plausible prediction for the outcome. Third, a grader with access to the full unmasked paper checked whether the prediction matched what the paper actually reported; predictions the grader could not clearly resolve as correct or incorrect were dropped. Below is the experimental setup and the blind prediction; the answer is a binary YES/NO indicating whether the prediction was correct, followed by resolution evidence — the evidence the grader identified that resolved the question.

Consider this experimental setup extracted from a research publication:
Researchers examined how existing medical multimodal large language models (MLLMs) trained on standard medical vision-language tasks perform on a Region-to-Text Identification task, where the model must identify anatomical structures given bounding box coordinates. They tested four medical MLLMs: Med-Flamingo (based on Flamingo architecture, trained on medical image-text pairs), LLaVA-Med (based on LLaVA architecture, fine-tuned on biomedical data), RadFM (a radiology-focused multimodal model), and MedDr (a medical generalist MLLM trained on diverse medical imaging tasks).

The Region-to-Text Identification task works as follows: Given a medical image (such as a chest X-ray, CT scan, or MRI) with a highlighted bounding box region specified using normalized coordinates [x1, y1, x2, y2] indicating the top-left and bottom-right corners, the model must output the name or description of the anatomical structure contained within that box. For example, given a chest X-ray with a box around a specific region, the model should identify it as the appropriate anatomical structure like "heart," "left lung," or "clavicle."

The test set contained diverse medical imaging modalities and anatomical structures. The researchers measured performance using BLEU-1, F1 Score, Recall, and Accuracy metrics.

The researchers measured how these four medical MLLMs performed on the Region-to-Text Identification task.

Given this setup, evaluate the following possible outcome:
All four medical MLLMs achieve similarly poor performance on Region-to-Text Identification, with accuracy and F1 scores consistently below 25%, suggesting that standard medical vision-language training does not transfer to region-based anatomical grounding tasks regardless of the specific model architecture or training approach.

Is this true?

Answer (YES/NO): YES